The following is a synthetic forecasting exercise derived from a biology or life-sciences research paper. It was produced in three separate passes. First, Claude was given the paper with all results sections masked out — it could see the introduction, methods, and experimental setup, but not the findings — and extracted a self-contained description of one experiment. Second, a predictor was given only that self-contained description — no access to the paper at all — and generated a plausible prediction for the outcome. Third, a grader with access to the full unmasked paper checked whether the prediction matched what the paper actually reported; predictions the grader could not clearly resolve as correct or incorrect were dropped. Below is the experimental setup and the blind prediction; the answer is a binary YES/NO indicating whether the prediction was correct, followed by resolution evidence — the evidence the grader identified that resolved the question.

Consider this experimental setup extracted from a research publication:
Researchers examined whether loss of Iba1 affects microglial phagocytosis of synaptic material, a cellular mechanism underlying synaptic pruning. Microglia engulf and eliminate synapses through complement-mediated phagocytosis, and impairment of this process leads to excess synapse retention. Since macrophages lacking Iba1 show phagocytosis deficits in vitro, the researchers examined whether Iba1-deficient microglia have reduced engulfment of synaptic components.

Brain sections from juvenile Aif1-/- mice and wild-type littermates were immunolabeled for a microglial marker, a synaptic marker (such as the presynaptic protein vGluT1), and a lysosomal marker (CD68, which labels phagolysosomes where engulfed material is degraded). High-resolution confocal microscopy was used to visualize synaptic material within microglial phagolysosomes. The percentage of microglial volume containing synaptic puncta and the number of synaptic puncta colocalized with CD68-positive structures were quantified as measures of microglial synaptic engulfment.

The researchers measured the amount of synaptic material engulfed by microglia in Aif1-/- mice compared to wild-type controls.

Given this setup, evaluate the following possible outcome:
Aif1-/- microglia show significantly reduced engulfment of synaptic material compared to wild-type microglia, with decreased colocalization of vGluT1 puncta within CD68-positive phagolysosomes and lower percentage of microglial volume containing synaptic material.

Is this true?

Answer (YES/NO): NO